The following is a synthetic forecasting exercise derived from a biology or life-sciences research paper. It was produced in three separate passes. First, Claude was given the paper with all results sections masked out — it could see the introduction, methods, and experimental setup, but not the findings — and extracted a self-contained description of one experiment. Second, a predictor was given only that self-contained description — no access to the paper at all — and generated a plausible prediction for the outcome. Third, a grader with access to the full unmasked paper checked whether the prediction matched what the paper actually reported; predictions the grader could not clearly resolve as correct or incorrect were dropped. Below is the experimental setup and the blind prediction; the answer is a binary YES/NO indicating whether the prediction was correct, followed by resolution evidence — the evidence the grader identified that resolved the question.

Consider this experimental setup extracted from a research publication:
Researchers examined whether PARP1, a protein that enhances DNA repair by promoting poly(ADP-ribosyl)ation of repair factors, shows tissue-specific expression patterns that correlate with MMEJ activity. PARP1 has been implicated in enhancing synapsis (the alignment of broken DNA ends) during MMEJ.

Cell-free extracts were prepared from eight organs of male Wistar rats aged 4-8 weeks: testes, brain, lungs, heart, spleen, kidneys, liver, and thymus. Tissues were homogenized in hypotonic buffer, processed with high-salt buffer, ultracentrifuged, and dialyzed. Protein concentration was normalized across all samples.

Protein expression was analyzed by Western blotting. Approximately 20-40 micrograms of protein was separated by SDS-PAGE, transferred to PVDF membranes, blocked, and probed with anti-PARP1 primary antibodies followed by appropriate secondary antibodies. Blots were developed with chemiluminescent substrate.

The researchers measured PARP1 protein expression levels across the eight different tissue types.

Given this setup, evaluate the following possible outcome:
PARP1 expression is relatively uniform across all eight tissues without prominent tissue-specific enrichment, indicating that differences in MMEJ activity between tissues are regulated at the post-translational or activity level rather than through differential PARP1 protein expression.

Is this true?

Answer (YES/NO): NO